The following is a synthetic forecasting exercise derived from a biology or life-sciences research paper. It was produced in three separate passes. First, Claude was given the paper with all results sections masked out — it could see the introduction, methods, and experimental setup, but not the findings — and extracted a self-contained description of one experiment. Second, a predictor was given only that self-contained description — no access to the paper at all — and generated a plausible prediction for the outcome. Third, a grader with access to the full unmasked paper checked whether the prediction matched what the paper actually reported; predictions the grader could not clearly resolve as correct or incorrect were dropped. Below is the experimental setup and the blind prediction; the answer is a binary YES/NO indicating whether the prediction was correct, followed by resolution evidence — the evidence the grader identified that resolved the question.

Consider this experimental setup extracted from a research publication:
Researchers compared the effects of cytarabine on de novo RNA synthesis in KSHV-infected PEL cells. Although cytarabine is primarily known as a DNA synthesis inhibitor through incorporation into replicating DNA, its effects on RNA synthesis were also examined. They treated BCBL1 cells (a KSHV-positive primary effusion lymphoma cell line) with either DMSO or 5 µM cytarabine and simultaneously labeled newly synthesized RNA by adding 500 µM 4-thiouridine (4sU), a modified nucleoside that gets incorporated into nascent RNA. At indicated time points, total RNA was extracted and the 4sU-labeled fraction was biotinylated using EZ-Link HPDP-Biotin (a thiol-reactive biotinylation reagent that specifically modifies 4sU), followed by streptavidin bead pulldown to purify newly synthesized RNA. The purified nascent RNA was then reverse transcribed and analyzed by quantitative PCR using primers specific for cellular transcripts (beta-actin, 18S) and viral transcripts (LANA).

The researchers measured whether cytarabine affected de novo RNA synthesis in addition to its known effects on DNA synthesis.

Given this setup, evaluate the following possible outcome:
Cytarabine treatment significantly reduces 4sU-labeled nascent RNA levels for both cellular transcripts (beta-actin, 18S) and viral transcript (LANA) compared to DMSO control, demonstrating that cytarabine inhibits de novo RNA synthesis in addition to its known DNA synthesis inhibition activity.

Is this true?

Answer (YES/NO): NO